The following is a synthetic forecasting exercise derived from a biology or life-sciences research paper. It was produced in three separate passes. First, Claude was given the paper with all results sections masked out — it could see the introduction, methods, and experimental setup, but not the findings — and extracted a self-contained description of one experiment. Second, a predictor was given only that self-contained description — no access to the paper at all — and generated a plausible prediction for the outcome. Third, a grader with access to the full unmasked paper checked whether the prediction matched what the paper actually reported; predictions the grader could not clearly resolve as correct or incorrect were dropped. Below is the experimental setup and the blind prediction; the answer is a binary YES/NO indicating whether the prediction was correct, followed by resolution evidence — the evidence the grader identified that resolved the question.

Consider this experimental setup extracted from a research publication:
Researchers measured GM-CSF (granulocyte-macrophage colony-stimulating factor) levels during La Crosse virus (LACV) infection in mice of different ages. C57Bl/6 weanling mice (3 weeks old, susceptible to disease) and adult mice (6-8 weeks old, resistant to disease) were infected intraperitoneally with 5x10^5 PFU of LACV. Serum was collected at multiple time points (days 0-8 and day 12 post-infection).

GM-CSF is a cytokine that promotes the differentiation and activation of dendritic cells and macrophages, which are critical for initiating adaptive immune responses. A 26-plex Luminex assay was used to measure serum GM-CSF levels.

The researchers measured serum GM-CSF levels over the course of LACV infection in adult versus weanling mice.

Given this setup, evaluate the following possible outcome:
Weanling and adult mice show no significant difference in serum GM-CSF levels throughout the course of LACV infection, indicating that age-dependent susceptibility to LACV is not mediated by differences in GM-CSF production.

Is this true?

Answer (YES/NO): NO